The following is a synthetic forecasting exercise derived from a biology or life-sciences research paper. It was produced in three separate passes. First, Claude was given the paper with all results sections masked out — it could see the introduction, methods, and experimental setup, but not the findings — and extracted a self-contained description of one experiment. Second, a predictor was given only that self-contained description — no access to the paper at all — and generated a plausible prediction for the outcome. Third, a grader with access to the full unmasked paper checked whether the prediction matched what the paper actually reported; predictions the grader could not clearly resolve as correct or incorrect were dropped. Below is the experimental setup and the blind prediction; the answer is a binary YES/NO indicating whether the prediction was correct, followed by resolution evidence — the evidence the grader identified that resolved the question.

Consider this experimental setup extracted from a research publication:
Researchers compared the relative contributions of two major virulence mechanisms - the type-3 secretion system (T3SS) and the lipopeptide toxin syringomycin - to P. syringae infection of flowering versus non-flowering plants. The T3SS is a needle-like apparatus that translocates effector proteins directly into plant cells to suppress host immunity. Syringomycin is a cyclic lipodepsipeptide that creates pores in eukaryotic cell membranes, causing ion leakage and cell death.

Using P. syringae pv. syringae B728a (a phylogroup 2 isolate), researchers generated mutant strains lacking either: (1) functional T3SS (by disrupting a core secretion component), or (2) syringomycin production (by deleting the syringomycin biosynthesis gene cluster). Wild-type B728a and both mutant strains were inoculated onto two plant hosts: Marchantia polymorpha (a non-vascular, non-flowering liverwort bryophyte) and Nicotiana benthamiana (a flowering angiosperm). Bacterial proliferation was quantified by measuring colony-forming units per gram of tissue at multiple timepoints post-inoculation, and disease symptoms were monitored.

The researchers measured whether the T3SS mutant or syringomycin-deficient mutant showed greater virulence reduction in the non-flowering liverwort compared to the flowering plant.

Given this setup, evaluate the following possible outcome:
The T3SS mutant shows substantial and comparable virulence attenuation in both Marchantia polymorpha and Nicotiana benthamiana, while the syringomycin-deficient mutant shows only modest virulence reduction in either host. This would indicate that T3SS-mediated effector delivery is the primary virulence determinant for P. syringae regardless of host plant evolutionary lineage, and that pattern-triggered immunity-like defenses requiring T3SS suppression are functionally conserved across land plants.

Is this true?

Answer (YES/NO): NO